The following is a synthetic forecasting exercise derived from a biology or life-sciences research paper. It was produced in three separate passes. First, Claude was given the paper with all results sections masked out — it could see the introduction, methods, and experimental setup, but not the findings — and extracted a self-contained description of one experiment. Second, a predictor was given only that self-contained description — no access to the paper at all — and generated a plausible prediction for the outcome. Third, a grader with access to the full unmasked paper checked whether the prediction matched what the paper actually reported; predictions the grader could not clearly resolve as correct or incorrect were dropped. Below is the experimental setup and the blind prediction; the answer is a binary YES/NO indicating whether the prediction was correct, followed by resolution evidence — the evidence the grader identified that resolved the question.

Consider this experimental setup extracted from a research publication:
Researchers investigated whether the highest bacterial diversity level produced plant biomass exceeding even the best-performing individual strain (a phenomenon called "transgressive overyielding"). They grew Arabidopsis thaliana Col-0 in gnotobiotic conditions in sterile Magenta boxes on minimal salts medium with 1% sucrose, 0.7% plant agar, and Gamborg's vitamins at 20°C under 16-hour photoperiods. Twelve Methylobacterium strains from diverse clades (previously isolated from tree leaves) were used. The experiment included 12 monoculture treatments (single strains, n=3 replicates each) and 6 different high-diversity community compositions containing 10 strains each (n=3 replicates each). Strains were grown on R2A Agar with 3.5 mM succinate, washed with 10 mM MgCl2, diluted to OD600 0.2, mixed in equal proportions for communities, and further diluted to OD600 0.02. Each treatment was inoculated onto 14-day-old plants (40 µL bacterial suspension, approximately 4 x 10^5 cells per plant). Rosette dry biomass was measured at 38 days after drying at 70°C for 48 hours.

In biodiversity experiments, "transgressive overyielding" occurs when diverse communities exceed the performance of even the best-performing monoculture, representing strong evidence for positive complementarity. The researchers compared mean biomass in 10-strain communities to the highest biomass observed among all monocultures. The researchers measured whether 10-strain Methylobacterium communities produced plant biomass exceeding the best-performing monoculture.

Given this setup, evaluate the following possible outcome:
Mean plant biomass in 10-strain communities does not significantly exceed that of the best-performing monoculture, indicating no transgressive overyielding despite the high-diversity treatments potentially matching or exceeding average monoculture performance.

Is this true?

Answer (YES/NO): YES